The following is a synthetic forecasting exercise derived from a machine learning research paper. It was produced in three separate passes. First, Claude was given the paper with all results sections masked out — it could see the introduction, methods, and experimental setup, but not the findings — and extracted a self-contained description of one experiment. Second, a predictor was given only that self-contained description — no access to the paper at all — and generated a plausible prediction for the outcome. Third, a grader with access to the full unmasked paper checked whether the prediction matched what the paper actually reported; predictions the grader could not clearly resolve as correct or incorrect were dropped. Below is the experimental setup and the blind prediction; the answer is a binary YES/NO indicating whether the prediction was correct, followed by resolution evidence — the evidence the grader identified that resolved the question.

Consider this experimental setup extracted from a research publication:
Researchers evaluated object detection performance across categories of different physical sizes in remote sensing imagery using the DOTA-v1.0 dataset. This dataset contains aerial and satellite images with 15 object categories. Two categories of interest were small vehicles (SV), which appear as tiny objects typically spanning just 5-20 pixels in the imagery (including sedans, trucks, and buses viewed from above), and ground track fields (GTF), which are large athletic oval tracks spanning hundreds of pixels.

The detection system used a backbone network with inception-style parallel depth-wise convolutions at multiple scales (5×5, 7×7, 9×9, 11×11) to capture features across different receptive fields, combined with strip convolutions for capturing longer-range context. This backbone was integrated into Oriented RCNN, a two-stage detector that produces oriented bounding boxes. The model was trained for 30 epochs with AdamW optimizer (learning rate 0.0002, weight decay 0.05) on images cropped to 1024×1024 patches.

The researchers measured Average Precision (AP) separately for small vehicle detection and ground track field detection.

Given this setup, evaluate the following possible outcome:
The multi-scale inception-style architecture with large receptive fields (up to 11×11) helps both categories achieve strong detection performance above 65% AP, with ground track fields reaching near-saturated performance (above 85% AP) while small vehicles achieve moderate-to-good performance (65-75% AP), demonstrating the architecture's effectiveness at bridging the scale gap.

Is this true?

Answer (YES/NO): NO